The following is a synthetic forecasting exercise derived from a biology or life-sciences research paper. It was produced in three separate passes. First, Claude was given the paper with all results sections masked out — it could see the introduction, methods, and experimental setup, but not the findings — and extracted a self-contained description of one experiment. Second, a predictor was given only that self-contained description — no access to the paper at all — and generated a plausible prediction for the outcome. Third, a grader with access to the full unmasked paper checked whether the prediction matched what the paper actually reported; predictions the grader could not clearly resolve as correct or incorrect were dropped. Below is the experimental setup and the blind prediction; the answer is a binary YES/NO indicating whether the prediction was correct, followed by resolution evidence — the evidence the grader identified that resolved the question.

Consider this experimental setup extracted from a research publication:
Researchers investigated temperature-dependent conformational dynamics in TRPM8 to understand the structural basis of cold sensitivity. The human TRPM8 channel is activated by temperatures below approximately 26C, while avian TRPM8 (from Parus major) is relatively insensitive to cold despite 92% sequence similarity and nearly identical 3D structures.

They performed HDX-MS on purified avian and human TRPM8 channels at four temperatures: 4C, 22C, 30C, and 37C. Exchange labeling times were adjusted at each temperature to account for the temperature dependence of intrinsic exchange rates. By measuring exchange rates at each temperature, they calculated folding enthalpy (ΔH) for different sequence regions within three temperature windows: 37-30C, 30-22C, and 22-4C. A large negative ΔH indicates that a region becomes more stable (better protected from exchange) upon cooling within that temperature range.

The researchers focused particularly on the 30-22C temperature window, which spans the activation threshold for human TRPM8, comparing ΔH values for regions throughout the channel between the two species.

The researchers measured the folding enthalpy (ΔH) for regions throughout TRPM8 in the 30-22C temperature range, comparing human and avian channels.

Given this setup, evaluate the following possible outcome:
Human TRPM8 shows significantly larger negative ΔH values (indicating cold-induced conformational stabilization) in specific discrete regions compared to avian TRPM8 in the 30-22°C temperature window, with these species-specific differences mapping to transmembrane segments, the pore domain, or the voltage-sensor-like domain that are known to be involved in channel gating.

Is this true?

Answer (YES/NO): YES